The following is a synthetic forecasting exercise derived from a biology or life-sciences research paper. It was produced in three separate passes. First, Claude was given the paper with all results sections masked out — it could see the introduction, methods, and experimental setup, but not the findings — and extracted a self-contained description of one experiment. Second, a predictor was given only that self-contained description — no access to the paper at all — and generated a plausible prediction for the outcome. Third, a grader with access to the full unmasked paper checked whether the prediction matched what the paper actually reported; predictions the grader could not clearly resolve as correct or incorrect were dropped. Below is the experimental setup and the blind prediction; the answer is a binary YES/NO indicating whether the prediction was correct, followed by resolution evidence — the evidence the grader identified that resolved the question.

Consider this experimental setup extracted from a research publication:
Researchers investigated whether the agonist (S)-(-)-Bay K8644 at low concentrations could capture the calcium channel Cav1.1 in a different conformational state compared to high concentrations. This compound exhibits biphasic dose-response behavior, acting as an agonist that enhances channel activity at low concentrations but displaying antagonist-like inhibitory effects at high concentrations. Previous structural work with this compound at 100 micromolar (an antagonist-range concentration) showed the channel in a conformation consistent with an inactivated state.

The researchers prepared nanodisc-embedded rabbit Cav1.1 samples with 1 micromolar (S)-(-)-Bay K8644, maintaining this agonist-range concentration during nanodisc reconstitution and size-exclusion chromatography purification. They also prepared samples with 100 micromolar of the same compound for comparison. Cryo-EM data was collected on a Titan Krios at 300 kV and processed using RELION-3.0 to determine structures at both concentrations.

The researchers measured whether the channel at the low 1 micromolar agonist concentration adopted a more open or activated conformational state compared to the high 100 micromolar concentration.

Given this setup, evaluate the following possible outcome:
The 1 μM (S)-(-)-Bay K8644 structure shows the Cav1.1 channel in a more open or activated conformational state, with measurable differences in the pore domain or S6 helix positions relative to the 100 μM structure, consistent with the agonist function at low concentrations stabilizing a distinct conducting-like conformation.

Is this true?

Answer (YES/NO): NO